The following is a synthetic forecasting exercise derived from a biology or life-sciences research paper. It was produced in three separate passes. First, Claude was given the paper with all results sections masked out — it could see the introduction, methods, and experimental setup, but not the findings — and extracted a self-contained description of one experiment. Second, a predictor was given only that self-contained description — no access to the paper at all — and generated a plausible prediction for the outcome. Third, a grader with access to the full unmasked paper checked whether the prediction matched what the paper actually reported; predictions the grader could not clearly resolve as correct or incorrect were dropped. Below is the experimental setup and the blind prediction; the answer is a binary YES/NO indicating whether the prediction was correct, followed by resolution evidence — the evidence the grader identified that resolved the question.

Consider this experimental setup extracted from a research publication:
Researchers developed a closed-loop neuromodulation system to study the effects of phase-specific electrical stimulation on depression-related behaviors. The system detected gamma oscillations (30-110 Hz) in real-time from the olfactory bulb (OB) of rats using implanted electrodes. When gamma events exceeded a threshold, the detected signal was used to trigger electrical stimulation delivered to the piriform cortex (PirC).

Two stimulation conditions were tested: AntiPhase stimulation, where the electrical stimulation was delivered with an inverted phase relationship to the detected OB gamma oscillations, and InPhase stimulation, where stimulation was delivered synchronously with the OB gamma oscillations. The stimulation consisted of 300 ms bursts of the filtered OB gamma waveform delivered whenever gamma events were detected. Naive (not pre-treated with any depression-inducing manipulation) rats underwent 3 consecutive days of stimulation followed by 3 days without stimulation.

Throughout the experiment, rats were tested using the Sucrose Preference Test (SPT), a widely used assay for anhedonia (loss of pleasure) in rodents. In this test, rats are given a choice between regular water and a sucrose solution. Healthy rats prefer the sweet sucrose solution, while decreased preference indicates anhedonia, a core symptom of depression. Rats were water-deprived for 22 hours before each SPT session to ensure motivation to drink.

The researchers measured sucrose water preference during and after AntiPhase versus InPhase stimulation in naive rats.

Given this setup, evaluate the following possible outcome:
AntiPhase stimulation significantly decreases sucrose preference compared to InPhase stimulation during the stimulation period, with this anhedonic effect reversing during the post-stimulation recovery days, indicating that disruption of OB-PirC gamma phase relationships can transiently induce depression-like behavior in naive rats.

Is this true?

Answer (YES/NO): NO